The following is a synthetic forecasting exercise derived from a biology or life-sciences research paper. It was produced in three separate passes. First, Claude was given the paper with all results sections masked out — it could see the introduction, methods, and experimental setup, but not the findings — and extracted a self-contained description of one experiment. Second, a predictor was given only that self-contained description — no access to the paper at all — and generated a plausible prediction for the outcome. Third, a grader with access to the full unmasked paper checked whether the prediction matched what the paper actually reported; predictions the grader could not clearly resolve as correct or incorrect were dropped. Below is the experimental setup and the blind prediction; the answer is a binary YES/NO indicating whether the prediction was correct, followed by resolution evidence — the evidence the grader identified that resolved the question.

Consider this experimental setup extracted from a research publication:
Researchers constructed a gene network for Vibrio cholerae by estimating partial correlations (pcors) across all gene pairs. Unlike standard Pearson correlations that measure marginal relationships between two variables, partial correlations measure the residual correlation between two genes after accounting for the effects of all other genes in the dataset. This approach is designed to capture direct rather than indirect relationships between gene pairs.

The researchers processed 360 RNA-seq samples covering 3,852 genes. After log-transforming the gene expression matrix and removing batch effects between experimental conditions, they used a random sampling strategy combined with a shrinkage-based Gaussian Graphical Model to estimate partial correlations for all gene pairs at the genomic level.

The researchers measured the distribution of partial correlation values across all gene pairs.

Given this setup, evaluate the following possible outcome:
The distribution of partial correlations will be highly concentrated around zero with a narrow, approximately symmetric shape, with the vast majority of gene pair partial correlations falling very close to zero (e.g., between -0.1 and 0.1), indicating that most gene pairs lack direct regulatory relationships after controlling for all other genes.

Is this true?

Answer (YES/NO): YES